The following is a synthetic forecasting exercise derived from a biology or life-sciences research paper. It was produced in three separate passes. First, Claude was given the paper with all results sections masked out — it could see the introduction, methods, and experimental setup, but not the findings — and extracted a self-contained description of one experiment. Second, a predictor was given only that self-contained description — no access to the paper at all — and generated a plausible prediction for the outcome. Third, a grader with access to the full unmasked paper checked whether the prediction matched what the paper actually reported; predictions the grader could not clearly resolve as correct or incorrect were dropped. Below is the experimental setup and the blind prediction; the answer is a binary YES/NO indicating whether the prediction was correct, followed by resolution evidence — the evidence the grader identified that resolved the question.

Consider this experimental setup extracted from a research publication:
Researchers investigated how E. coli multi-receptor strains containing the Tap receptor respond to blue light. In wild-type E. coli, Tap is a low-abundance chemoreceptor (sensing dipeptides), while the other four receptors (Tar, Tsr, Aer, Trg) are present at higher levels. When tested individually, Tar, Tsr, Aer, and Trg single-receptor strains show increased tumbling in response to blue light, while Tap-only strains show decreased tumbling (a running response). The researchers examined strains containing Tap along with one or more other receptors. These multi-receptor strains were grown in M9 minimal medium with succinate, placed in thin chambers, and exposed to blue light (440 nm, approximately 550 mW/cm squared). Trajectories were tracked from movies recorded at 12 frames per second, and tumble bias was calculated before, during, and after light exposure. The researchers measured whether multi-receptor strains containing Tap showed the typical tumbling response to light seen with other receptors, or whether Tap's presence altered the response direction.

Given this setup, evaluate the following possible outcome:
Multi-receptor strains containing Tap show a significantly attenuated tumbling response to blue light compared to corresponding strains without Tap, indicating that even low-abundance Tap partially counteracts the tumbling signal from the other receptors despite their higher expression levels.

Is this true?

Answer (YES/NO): NO